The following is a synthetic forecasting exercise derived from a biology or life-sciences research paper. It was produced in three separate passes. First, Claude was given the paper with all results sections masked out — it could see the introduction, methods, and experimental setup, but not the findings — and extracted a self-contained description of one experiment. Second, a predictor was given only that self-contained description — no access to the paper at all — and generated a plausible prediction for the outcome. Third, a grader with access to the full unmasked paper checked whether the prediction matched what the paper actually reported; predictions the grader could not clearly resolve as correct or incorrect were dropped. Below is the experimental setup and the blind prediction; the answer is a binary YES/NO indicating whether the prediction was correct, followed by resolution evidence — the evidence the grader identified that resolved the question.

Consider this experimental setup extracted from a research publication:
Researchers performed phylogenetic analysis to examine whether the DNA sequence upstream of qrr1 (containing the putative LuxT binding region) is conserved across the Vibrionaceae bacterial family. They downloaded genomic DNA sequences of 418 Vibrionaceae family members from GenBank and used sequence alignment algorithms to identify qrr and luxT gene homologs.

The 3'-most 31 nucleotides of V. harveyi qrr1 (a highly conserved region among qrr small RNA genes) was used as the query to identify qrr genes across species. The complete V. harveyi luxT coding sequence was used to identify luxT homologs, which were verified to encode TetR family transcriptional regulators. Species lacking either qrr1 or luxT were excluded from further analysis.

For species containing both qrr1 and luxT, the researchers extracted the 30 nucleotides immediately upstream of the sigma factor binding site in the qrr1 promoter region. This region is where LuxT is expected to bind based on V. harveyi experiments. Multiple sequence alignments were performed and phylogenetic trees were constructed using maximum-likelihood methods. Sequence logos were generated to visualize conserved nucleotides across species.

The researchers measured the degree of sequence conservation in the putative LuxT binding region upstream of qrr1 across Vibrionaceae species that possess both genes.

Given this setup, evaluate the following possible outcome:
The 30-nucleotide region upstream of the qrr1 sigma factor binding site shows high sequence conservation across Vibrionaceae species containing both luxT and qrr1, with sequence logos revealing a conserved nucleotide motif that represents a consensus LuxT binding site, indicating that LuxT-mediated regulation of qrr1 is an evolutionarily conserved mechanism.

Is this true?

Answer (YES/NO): NO